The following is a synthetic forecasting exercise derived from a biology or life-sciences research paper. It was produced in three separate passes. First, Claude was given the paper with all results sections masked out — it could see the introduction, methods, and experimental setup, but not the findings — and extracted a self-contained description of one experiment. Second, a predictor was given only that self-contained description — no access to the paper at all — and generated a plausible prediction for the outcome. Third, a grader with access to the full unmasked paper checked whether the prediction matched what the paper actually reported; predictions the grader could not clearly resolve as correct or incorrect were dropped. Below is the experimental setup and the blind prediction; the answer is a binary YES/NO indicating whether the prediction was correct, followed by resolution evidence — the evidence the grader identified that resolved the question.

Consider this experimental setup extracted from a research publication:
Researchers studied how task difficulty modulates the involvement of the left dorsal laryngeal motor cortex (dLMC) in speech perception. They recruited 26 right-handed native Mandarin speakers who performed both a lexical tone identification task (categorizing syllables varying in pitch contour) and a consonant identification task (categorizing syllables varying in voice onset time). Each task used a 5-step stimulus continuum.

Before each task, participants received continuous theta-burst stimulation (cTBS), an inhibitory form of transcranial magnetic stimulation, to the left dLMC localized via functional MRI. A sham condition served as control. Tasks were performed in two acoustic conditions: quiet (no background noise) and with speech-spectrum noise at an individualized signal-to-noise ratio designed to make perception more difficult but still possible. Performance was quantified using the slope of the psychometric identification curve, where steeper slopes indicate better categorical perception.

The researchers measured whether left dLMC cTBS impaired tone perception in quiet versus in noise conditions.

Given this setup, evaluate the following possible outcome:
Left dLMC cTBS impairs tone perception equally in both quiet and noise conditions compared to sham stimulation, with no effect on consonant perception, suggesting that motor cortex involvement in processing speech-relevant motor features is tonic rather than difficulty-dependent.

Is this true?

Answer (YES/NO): NO